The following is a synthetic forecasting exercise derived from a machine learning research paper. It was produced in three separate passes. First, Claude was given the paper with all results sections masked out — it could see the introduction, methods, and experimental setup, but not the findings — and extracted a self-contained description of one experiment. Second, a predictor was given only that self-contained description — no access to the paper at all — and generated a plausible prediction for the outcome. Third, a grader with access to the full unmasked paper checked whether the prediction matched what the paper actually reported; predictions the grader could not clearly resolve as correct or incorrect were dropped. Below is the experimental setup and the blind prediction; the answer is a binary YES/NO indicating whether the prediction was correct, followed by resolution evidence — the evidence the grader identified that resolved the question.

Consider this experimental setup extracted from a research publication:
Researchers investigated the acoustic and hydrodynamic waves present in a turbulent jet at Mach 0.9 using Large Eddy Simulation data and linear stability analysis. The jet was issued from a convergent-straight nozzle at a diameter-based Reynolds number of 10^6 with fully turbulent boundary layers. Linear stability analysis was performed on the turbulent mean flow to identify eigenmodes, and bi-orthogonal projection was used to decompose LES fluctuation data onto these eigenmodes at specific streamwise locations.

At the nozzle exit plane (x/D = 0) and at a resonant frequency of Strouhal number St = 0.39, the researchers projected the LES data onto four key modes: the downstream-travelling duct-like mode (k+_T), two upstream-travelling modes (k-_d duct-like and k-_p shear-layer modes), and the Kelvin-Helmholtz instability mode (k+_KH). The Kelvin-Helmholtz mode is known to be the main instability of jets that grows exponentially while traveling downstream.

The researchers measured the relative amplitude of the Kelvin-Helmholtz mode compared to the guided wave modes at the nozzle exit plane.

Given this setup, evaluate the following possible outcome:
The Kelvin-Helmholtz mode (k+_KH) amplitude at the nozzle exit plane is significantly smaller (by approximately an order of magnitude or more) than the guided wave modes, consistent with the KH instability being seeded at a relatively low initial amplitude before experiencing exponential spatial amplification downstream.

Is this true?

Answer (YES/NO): YES